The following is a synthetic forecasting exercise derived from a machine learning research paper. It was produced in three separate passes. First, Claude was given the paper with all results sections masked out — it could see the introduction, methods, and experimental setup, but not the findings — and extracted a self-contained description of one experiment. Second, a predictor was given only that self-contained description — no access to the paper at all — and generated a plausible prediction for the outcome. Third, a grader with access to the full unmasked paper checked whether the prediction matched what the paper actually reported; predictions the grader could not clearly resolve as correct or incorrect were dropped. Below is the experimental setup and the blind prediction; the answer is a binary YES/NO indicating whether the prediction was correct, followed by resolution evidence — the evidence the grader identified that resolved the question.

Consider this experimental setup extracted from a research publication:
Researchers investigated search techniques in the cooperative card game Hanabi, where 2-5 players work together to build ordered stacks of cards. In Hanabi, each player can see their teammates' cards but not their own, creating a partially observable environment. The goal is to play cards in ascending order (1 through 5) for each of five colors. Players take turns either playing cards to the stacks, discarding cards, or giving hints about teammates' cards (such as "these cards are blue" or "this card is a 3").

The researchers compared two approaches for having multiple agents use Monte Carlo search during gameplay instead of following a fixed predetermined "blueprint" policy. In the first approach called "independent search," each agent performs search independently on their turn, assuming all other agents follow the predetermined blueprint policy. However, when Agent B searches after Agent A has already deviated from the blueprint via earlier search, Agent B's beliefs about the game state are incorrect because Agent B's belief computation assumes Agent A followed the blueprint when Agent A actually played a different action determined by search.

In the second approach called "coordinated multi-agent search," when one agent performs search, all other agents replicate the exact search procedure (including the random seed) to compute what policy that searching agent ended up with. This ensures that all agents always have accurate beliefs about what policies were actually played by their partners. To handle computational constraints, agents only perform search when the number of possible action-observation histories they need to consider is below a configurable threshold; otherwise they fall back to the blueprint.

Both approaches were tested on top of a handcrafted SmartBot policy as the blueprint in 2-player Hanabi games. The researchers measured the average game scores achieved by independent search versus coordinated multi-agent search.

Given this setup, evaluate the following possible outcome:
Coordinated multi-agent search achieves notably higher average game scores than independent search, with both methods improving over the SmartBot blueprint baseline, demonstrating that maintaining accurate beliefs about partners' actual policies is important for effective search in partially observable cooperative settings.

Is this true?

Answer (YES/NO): NO